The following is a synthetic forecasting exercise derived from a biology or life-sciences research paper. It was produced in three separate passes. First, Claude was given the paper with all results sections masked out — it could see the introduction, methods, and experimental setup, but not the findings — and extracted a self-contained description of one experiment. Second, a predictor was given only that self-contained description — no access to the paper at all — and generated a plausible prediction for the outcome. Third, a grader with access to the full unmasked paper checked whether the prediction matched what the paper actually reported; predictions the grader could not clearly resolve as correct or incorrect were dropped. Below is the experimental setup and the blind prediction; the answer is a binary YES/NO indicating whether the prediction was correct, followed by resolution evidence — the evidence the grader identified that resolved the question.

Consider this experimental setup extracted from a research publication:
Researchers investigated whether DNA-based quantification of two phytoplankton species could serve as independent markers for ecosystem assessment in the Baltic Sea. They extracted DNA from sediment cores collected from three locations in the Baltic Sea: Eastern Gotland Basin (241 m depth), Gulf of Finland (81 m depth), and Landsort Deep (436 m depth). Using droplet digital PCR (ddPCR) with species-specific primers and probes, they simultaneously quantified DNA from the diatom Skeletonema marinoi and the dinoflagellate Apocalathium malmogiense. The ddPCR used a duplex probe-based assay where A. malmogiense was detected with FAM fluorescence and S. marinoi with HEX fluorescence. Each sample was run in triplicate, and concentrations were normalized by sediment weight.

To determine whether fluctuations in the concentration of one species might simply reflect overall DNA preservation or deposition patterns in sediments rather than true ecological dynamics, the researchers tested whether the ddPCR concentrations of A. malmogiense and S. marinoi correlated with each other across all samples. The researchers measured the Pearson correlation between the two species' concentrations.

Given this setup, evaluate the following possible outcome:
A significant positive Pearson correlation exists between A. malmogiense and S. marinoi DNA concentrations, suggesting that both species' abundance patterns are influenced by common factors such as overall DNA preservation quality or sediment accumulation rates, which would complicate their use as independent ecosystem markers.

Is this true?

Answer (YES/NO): NO